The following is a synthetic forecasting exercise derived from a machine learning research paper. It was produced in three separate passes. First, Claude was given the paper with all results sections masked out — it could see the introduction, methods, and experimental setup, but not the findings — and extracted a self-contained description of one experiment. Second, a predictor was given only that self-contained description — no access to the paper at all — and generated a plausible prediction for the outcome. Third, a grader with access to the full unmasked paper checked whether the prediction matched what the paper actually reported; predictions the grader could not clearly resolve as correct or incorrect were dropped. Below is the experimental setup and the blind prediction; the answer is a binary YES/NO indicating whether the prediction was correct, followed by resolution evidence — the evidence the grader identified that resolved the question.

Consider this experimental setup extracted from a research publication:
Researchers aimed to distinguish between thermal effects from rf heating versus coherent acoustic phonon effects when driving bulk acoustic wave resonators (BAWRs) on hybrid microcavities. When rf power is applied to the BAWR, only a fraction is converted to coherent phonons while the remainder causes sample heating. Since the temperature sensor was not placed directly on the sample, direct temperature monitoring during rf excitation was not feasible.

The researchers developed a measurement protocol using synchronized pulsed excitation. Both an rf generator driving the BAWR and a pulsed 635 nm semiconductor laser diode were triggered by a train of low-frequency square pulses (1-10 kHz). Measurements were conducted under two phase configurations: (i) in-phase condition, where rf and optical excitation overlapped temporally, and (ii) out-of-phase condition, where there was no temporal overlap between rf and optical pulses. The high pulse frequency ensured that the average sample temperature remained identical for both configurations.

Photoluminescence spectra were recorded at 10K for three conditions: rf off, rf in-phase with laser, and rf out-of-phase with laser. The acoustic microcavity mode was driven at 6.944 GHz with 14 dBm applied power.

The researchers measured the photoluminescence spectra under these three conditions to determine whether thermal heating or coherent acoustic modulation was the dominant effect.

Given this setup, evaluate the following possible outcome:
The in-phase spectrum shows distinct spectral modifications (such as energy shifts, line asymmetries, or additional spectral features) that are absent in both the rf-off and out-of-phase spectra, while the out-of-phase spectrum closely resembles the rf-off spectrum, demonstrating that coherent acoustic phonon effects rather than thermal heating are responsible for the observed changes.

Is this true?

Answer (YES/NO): YES